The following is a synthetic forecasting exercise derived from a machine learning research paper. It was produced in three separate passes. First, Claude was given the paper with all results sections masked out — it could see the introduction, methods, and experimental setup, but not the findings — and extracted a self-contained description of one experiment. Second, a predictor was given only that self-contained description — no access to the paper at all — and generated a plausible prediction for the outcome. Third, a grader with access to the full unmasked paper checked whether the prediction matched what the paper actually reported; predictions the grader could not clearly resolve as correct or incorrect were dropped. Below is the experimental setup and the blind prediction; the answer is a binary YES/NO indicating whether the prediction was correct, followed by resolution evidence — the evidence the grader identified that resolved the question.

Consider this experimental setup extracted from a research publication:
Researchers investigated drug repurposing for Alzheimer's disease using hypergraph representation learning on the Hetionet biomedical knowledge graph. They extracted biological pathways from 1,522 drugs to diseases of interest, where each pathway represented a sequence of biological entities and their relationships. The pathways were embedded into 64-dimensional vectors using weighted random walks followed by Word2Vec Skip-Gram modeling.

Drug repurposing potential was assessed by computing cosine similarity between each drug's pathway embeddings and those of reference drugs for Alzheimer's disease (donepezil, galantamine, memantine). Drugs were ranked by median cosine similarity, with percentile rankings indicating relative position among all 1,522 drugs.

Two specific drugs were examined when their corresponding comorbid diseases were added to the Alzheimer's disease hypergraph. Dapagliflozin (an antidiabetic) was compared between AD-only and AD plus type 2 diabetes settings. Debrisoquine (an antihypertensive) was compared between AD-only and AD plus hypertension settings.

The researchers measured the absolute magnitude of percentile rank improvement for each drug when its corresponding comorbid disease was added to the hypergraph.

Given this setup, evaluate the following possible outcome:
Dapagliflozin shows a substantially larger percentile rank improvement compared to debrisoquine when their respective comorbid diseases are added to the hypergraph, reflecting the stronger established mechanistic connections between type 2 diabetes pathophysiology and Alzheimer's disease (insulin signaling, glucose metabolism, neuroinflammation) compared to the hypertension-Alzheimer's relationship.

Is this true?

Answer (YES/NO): NO